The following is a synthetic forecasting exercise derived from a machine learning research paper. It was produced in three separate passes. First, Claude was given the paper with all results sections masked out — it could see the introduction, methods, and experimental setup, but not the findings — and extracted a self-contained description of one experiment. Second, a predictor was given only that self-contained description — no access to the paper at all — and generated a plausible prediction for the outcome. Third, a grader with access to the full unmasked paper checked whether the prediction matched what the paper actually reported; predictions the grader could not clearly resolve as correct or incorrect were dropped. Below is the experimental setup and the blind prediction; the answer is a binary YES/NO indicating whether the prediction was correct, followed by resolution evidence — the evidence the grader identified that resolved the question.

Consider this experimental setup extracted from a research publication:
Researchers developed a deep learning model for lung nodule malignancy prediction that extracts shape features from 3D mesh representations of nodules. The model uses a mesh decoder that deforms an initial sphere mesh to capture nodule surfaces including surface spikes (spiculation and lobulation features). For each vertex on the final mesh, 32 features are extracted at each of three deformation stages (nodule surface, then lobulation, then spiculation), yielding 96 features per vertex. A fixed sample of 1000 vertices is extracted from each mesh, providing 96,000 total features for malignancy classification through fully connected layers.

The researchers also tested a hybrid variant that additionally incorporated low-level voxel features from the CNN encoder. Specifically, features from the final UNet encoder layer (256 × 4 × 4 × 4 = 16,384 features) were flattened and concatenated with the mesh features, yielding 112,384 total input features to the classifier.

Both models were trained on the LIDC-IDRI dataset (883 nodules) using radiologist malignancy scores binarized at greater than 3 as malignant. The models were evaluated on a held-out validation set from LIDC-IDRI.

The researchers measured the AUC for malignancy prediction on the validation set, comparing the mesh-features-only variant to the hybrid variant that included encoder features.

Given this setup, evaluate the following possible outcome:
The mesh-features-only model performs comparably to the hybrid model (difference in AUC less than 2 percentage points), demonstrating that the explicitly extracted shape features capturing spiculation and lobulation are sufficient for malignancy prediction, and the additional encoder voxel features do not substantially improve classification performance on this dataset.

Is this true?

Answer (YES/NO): NO